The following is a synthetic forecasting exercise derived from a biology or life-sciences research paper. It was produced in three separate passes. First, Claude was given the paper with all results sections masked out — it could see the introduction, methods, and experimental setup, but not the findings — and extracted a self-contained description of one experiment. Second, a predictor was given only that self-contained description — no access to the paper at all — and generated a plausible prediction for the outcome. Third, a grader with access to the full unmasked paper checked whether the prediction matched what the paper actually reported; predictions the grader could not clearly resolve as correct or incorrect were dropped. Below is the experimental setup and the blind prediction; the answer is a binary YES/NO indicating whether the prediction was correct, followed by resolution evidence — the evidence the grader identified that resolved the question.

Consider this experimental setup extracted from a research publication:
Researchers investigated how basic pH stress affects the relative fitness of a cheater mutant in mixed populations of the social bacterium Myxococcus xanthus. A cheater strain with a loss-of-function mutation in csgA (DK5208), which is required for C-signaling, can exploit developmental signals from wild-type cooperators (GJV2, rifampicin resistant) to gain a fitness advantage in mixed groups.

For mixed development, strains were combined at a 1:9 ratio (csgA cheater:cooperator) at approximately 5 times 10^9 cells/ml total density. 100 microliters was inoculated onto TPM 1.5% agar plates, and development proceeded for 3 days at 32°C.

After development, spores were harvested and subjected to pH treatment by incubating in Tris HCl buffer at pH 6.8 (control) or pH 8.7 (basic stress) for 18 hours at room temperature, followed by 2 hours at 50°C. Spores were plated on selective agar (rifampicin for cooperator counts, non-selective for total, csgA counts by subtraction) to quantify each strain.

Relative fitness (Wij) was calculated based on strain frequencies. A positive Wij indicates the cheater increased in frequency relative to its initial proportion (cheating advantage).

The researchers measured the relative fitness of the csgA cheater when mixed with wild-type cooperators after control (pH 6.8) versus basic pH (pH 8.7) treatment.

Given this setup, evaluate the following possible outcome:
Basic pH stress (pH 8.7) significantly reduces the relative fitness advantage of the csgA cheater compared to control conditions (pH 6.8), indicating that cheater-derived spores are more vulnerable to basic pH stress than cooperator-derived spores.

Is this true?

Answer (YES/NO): NO